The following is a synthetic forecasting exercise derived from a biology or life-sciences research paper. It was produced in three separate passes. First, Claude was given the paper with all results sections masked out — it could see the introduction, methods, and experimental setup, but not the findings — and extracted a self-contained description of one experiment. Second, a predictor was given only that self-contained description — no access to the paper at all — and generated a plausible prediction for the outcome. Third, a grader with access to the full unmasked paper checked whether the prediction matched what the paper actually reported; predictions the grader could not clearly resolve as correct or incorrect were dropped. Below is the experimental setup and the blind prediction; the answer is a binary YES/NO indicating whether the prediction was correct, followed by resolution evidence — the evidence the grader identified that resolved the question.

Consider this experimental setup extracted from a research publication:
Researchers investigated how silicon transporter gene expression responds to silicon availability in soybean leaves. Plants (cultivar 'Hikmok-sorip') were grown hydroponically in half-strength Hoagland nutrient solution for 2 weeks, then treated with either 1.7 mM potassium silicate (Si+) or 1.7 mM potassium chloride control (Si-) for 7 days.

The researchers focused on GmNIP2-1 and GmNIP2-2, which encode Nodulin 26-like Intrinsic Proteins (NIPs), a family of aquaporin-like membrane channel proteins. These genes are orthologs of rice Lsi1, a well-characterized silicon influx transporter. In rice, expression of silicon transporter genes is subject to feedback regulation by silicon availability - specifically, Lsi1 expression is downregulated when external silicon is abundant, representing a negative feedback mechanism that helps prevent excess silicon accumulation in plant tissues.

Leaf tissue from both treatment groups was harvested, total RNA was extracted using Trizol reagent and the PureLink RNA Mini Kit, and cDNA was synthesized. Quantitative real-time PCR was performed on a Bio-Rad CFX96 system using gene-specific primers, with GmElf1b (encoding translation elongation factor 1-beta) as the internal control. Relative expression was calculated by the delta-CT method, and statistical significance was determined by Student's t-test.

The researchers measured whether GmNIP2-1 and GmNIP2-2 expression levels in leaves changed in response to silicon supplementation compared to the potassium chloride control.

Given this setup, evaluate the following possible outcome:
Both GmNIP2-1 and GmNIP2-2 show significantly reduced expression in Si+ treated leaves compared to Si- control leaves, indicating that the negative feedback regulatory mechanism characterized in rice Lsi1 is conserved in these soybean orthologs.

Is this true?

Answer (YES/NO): YES